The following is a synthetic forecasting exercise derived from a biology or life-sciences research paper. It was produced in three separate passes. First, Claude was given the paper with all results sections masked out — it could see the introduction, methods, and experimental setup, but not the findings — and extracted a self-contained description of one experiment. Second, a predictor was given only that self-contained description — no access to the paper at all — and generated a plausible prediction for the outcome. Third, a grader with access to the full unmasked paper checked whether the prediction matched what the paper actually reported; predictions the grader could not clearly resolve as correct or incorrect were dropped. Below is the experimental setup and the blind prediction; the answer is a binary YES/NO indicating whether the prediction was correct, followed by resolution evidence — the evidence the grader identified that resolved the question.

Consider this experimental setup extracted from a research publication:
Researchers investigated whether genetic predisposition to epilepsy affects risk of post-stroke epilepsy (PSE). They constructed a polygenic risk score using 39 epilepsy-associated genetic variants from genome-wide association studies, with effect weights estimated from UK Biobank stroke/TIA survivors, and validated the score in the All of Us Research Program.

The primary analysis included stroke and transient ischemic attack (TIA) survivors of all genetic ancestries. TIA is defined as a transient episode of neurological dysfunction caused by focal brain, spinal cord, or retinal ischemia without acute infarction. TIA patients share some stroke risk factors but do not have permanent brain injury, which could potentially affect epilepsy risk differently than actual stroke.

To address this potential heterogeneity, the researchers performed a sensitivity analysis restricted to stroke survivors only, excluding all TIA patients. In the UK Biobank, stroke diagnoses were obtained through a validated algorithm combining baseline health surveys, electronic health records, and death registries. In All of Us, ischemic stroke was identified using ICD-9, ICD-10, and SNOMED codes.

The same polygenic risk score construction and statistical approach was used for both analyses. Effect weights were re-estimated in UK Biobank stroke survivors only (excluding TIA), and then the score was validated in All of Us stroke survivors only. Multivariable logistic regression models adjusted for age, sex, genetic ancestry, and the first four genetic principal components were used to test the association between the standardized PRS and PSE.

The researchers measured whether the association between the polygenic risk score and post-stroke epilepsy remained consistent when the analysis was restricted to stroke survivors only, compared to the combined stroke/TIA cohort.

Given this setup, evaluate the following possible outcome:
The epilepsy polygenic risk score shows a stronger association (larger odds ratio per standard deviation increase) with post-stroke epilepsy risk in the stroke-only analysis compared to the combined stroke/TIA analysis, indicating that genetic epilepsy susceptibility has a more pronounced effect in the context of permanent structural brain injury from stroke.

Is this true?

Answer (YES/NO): NO